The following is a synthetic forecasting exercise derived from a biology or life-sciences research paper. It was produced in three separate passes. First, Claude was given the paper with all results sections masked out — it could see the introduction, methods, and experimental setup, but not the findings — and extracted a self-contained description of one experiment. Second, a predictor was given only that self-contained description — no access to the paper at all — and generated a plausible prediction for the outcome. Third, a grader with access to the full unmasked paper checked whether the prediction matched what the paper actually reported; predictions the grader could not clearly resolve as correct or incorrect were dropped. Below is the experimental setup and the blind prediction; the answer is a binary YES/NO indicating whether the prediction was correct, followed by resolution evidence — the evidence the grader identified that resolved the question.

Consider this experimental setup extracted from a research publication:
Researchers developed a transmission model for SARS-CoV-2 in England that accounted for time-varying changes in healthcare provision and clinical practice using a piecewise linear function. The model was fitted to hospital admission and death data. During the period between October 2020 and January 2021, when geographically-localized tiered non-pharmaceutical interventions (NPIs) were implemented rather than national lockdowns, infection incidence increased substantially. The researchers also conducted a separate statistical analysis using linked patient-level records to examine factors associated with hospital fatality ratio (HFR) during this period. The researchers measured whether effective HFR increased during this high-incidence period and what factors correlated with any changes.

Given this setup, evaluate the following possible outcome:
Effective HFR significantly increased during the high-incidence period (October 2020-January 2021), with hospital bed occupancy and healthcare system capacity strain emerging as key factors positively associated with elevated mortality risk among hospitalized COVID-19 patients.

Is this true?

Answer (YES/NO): YES